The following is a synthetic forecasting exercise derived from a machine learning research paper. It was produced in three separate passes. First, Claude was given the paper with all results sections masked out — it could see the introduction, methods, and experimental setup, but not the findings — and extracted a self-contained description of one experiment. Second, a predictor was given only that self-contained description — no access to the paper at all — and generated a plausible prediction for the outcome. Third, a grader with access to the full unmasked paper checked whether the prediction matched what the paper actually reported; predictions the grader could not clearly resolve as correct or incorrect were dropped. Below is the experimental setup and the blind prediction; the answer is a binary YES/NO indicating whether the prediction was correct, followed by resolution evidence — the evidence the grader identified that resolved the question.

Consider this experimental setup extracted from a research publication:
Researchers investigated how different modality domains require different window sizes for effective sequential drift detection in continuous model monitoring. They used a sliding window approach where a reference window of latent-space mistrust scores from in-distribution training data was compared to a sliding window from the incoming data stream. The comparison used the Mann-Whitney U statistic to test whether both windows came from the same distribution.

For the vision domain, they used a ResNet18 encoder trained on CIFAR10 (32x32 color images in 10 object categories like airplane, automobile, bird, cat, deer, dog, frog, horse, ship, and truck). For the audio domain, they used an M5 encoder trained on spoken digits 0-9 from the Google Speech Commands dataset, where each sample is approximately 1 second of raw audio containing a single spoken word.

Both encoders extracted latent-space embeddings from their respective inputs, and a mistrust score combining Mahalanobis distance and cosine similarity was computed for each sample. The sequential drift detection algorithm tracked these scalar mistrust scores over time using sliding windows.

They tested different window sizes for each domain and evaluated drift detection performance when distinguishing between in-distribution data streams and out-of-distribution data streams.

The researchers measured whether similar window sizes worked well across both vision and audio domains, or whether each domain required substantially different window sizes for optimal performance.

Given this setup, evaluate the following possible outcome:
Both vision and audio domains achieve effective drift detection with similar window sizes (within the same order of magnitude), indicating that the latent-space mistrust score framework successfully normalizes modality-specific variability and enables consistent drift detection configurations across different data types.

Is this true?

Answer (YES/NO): NO